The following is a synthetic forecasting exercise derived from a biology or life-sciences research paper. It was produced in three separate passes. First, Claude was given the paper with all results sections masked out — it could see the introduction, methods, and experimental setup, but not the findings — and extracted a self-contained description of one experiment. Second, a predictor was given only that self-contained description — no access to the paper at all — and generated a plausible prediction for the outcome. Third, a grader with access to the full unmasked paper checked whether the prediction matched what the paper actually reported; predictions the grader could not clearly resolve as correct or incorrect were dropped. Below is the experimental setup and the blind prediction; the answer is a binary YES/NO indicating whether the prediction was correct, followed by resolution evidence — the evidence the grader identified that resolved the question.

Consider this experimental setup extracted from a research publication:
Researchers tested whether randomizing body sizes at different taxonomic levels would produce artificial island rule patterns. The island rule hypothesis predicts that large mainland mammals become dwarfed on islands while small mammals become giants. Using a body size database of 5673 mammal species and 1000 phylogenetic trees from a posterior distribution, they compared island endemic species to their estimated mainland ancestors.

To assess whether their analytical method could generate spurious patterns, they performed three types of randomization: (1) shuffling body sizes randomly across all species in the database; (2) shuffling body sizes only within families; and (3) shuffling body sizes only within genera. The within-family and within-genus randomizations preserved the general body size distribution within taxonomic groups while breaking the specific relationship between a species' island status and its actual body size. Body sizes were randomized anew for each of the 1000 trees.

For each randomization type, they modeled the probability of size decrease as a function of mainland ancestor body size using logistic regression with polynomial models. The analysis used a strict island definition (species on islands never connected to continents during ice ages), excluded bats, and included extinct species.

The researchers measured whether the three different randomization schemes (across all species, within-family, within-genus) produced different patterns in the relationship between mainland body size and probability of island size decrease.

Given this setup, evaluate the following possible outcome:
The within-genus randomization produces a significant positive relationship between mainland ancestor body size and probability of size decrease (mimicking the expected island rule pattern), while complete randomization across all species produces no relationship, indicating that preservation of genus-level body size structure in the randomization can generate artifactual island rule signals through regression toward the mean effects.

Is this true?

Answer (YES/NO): NO